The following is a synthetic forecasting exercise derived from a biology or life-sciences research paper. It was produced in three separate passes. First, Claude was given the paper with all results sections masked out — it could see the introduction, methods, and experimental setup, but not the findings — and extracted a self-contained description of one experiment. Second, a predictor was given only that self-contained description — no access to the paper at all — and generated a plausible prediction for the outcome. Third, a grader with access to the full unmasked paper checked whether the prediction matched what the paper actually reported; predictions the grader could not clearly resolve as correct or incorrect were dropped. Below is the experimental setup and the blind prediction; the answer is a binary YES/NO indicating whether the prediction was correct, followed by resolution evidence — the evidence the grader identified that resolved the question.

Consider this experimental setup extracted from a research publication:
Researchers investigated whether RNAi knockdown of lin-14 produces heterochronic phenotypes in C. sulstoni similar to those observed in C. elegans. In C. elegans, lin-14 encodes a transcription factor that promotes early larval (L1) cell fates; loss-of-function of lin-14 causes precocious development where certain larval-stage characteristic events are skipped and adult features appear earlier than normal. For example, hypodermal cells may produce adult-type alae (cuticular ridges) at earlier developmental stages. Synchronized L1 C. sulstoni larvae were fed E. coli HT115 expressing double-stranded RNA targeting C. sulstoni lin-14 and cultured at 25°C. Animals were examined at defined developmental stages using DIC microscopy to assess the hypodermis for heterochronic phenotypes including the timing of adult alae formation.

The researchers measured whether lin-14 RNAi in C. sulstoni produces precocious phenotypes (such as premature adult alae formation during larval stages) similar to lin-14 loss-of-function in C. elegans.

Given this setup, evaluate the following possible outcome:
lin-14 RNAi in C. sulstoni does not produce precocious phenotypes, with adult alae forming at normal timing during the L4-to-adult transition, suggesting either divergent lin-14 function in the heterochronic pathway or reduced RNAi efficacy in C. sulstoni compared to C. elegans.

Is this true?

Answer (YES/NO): NO